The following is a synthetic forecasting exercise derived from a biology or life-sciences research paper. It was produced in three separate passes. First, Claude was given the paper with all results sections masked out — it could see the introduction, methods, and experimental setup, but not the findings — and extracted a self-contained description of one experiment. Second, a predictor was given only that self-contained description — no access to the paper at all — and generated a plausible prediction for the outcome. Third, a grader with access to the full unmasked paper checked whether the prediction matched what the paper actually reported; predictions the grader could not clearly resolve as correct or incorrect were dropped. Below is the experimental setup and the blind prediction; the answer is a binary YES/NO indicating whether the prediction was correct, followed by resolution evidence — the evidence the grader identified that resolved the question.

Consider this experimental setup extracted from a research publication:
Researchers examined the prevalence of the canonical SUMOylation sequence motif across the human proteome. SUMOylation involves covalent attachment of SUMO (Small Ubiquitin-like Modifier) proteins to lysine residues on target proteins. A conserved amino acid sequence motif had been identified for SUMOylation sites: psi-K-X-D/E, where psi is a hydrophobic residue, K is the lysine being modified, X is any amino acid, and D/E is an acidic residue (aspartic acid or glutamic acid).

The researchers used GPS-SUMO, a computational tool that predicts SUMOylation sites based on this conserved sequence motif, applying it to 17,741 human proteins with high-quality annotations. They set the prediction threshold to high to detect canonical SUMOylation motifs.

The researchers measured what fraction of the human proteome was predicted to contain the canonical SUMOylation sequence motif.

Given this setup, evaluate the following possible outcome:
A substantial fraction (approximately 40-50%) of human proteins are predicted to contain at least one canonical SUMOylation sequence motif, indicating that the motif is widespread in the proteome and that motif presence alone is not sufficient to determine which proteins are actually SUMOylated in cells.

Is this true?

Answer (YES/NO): YES